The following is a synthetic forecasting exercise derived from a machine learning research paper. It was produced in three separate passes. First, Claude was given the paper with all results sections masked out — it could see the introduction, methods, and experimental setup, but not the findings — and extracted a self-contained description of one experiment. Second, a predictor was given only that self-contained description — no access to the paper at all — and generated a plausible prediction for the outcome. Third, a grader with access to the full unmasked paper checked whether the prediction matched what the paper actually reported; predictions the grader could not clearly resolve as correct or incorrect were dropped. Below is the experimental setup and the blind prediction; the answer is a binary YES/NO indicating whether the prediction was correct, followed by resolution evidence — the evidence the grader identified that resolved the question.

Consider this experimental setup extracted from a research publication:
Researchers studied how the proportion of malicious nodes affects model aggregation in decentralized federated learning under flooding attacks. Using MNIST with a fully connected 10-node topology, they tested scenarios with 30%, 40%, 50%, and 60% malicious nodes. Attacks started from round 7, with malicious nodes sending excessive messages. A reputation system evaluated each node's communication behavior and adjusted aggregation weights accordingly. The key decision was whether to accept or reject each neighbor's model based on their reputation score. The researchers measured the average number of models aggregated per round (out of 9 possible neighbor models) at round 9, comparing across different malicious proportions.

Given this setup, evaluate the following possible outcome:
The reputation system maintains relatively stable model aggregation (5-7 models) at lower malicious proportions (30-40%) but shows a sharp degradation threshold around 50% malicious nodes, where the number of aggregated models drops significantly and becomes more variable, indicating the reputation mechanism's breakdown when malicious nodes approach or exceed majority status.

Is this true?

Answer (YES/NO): NO